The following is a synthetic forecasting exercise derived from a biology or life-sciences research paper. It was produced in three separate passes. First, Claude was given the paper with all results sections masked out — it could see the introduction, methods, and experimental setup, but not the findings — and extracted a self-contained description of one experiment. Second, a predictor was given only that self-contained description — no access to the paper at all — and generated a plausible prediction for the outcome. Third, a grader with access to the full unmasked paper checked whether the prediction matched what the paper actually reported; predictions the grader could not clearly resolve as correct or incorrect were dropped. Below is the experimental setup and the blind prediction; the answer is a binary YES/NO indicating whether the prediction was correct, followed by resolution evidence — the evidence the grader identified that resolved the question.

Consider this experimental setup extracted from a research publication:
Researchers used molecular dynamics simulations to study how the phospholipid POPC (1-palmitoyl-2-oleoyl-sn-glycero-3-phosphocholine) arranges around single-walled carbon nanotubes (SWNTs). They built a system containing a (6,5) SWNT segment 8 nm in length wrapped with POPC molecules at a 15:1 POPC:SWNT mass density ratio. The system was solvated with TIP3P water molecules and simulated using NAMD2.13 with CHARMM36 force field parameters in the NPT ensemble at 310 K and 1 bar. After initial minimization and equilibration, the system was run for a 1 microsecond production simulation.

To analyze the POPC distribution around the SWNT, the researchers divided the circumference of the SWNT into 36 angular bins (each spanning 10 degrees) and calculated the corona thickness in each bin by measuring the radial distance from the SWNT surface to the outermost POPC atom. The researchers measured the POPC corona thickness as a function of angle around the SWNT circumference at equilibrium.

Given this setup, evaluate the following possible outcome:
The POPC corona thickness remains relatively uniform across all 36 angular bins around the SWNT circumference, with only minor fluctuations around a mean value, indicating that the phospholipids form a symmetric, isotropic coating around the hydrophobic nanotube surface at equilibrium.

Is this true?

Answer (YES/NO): NO